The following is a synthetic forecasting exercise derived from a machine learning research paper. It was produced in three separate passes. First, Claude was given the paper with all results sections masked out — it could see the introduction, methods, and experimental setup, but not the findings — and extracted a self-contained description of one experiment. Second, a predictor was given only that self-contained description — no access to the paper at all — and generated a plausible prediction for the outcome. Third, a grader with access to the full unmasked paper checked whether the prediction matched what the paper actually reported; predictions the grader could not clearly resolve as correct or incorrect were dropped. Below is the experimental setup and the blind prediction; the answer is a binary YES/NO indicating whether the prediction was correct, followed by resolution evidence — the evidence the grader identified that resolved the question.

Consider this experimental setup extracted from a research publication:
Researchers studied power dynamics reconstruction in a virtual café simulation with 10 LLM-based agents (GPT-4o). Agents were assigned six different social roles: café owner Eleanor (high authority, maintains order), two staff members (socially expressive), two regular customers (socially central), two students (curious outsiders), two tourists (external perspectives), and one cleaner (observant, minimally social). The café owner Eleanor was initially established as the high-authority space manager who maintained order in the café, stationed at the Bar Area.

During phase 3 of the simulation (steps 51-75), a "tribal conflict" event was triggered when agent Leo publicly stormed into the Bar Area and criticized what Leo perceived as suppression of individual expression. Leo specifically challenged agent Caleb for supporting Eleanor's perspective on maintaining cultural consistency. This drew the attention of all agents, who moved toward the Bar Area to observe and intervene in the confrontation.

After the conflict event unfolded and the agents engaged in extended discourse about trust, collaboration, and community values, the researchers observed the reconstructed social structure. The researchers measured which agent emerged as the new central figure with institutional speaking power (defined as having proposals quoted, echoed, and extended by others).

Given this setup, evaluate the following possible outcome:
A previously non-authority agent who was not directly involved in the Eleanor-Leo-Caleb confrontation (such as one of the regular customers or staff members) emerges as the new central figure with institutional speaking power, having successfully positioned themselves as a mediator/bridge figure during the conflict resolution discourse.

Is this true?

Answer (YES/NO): NO